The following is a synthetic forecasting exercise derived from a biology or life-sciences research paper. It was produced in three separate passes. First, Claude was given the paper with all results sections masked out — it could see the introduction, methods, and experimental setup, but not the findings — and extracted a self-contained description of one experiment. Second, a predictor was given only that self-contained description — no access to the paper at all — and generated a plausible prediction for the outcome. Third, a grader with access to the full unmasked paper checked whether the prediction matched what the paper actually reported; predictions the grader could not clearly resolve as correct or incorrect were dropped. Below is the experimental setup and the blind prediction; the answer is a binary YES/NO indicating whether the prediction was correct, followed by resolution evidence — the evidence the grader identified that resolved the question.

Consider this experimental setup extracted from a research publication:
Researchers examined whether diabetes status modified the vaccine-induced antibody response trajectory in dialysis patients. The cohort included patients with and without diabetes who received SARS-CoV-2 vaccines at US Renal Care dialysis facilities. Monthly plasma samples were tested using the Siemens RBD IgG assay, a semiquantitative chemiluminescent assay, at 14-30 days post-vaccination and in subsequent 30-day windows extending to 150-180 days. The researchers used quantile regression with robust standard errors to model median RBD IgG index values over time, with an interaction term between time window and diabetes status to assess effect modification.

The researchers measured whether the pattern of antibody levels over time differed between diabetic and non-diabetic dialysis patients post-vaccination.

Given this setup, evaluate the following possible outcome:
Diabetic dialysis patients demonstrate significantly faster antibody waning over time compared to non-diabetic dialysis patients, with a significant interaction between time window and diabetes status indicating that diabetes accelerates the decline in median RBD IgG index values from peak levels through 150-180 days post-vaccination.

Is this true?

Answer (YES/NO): NO